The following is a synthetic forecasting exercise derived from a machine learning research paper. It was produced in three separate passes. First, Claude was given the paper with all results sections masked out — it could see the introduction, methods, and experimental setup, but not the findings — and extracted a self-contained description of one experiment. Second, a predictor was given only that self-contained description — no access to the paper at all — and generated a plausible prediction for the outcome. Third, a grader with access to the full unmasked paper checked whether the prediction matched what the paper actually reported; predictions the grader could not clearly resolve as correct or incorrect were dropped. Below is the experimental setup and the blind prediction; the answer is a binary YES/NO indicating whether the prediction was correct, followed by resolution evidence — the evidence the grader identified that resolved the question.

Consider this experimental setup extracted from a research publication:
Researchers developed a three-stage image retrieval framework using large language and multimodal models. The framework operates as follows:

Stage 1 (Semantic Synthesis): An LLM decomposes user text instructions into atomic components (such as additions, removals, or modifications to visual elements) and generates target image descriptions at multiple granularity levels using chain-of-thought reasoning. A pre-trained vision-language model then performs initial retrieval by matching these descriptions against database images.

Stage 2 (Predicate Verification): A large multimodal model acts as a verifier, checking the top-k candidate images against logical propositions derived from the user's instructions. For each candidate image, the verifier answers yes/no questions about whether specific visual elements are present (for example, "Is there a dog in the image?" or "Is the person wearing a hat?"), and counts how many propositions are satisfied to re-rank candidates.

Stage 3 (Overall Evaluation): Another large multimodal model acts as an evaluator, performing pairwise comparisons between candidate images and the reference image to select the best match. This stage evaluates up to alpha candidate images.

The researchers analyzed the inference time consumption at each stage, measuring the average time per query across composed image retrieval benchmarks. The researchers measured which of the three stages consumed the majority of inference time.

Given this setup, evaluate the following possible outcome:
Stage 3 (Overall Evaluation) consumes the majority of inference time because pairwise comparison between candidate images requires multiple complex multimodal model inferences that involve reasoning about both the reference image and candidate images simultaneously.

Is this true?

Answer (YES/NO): NO